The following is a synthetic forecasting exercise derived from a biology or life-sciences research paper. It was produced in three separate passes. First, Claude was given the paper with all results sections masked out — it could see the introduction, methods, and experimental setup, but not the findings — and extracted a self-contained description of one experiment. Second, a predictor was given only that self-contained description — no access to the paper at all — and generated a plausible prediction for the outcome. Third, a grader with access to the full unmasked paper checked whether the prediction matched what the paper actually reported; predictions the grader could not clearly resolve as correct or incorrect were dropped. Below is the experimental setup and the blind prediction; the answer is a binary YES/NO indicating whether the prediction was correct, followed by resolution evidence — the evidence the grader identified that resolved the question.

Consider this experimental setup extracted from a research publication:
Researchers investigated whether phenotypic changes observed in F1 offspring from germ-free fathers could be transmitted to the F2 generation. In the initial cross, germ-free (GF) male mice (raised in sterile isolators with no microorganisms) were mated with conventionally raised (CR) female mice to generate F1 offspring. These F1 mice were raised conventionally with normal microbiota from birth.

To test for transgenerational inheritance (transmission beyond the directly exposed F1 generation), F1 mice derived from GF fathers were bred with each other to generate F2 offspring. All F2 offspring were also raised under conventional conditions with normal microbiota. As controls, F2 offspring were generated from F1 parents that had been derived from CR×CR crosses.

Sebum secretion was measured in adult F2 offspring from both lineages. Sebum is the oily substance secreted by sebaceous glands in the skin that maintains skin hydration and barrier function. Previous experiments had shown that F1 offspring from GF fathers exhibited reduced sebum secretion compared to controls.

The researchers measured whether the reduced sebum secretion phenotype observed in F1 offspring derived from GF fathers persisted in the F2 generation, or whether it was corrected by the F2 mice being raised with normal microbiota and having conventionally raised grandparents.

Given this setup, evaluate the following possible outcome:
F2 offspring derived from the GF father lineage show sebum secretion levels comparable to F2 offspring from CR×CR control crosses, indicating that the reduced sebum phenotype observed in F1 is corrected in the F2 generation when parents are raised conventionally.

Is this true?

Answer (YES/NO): NO